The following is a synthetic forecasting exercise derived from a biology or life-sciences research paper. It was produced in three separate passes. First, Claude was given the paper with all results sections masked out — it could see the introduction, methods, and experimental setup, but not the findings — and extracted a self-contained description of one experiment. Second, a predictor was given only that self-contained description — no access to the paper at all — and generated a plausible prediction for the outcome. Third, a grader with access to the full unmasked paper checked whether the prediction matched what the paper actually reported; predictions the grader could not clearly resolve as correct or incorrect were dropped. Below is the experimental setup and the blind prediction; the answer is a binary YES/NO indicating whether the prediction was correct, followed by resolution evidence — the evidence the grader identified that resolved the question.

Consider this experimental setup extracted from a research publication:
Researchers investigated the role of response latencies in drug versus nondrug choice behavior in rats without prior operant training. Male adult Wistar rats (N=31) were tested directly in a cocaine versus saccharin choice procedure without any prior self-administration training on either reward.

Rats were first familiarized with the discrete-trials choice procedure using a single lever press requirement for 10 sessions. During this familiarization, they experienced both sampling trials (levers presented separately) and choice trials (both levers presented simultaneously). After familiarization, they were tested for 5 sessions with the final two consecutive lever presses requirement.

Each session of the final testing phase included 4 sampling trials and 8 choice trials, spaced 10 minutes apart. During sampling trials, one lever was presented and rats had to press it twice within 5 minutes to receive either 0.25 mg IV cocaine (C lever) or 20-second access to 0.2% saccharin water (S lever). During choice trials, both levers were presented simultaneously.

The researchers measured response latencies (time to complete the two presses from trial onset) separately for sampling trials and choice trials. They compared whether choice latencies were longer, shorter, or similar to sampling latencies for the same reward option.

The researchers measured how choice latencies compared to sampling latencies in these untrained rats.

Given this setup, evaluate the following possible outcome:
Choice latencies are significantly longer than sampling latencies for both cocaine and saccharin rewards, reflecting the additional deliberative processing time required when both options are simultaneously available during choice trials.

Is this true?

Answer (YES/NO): NO